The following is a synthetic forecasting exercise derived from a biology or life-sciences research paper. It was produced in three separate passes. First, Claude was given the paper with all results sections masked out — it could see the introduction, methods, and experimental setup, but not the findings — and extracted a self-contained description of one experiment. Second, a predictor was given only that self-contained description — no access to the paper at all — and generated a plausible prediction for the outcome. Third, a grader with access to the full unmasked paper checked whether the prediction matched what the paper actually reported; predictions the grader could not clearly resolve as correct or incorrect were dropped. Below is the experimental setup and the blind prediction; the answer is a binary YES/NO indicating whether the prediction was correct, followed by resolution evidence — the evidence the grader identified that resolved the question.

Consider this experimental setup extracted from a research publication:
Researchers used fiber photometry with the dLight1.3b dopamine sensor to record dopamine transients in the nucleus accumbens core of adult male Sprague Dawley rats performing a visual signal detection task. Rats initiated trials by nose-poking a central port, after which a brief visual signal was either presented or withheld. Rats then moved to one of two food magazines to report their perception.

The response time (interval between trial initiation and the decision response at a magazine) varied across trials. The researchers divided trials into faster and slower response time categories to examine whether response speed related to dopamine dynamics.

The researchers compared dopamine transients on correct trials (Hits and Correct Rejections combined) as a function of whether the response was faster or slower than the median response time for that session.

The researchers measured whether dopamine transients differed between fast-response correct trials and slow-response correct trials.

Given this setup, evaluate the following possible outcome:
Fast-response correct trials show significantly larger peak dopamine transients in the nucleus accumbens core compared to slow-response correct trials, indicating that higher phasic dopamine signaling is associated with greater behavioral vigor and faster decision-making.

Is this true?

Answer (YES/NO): NO